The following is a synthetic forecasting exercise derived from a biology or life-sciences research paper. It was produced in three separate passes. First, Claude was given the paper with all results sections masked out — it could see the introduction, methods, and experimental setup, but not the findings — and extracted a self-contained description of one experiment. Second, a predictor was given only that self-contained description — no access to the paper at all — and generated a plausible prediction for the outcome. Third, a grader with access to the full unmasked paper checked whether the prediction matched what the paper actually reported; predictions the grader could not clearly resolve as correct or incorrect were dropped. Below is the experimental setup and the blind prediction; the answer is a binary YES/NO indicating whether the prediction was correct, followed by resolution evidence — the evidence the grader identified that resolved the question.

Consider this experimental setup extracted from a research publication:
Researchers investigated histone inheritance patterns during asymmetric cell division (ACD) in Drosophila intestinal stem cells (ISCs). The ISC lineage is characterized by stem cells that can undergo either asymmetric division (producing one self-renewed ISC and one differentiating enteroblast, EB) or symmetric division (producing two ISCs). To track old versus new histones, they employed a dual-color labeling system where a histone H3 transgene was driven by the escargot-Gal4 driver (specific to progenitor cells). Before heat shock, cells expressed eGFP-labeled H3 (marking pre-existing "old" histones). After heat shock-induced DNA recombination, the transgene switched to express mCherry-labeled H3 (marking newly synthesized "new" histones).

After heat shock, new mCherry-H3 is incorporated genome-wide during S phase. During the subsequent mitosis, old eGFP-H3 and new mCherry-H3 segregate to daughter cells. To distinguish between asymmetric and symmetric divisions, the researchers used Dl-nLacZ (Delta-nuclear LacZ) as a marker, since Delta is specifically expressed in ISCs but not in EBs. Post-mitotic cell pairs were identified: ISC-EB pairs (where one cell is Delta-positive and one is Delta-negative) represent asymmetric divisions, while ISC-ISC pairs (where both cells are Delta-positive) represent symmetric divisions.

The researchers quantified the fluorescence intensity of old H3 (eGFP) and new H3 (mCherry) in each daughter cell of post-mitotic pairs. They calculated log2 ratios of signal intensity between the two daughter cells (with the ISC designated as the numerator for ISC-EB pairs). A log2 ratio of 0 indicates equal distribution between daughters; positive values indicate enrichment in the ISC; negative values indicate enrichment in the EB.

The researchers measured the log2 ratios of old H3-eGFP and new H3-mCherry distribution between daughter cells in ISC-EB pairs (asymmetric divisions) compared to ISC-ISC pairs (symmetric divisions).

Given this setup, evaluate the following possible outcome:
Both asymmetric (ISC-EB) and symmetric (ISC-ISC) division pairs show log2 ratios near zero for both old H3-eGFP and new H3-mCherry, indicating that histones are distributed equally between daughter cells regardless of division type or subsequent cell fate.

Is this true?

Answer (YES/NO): NO